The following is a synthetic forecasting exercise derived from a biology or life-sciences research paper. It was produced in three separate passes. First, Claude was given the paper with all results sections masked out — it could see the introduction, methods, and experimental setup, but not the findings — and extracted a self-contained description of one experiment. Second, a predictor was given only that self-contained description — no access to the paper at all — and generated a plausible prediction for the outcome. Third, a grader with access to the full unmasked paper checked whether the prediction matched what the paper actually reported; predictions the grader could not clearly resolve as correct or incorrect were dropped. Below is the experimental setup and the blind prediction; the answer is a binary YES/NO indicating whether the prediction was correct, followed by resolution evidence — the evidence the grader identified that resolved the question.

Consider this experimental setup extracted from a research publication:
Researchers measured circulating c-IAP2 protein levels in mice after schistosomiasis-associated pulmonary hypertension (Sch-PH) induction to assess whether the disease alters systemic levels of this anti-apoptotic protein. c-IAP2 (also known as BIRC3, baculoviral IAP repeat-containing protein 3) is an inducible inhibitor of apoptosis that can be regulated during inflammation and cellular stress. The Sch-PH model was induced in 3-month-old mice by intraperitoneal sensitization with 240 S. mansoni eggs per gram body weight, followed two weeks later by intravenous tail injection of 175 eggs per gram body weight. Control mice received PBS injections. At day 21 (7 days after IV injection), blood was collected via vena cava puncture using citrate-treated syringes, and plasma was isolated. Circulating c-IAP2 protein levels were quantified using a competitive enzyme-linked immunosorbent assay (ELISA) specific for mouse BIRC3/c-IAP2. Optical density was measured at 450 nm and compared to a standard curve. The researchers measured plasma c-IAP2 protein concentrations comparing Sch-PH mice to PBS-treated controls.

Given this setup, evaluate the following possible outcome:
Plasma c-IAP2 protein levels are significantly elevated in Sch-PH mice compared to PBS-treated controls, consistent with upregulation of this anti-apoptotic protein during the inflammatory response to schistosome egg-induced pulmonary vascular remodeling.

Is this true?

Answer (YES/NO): NO